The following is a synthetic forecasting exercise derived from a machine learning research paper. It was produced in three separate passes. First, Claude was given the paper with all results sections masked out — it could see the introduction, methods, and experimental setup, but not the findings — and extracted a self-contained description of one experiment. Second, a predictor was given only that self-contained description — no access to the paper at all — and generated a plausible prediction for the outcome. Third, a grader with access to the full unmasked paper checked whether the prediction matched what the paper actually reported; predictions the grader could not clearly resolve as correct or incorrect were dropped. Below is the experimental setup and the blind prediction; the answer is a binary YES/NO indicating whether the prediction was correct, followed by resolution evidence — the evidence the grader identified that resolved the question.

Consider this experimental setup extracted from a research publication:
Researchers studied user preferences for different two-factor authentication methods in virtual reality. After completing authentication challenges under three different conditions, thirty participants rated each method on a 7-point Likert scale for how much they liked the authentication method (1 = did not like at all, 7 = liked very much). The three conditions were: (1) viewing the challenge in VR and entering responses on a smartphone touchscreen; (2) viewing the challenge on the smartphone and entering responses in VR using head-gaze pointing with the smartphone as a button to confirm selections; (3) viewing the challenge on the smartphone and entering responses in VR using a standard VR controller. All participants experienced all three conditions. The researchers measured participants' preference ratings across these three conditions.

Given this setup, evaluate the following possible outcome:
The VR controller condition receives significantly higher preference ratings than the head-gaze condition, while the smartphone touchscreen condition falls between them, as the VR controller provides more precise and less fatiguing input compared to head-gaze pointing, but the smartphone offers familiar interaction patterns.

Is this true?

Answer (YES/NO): NO